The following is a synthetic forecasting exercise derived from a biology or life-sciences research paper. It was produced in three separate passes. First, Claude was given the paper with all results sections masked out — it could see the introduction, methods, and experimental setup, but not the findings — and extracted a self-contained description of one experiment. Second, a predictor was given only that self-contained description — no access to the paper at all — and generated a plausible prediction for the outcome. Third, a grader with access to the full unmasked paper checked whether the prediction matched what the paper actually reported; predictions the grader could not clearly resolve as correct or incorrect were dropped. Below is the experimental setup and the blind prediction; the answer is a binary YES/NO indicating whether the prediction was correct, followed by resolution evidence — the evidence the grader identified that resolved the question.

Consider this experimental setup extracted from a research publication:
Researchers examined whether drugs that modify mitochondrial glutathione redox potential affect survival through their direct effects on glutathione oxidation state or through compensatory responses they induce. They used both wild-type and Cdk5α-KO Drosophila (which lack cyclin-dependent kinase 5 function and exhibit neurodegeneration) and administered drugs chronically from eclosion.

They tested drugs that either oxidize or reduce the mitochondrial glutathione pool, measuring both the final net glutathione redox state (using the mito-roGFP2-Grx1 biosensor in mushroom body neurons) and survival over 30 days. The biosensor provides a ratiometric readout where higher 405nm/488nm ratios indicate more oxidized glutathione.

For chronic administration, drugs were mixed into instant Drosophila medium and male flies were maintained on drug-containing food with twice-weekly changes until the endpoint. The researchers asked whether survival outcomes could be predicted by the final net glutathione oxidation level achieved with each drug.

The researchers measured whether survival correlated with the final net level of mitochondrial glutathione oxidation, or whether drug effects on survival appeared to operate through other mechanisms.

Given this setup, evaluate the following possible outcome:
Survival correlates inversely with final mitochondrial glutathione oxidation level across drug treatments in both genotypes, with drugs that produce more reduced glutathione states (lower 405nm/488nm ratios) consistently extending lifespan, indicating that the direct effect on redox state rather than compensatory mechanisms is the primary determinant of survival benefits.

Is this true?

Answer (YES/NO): NO